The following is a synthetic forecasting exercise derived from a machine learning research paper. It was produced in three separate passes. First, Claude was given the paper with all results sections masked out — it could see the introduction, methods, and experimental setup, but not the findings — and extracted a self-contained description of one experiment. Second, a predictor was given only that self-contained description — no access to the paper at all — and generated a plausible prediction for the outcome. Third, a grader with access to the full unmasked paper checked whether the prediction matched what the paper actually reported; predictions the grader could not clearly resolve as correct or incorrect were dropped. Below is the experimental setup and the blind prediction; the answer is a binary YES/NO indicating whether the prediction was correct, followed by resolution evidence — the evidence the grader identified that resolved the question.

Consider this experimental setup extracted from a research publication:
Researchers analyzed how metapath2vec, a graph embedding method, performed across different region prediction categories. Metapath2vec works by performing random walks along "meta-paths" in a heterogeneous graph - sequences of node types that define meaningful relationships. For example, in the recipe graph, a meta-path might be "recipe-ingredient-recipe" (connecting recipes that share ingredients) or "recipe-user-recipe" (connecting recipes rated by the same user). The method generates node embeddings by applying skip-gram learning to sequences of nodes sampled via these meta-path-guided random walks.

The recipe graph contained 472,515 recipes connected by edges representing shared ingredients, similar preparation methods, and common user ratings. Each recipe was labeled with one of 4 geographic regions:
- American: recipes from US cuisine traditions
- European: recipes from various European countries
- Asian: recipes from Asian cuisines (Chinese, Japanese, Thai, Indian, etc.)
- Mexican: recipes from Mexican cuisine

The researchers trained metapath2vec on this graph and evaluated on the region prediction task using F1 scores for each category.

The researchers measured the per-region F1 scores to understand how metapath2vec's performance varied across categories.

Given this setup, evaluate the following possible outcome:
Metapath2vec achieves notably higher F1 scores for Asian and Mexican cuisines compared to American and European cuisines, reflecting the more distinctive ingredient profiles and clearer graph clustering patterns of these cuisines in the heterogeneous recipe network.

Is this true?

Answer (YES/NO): NO